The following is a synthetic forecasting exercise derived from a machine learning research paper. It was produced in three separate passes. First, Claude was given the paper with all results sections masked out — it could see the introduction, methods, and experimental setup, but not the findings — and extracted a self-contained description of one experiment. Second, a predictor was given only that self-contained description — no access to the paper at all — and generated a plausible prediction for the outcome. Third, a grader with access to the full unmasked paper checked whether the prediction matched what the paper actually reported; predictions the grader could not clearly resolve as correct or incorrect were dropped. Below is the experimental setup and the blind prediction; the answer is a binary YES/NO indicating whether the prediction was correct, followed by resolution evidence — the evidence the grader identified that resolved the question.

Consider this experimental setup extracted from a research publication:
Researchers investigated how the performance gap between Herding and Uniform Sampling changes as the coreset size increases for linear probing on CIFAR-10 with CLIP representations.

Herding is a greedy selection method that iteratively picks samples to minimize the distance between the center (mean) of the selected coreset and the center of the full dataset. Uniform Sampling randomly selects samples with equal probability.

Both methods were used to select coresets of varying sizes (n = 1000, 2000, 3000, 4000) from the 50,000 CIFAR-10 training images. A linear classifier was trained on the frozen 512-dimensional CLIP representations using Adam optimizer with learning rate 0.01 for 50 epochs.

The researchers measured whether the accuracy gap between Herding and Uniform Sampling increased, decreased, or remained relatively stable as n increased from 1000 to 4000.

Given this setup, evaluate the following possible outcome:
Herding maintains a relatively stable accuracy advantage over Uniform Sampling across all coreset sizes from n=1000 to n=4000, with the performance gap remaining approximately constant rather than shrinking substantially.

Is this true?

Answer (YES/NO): NO